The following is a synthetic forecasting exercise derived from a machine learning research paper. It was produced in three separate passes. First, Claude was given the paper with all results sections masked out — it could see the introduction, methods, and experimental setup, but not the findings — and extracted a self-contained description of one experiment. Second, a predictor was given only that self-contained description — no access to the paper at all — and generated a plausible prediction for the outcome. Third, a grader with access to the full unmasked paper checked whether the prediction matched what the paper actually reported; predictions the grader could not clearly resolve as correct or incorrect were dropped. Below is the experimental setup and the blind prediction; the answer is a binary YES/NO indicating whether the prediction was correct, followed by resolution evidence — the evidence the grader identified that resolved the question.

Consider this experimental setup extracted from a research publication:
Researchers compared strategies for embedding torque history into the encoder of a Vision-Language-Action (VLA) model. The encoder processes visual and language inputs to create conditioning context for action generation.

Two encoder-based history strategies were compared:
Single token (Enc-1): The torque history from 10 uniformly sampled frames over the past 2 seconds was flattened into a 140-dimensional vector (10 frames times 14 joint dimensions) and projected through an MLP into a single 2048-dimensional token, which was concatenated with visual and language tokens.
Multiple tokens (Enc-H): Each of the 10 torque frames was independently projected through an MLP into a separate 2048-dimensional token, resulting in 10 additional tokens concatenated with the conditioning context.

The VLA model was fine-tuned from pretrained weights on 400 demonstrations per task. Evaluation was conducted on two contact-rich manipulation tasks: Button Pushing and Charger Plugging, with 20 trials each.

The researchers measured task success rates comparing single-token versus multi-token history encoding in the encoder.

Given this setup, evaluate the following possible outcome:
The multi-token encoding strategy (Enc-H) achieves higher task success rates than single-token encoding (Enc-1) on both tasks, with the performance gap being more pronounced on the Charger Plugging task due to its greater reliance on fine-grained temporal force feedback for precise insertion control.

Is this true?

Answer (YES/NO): NO